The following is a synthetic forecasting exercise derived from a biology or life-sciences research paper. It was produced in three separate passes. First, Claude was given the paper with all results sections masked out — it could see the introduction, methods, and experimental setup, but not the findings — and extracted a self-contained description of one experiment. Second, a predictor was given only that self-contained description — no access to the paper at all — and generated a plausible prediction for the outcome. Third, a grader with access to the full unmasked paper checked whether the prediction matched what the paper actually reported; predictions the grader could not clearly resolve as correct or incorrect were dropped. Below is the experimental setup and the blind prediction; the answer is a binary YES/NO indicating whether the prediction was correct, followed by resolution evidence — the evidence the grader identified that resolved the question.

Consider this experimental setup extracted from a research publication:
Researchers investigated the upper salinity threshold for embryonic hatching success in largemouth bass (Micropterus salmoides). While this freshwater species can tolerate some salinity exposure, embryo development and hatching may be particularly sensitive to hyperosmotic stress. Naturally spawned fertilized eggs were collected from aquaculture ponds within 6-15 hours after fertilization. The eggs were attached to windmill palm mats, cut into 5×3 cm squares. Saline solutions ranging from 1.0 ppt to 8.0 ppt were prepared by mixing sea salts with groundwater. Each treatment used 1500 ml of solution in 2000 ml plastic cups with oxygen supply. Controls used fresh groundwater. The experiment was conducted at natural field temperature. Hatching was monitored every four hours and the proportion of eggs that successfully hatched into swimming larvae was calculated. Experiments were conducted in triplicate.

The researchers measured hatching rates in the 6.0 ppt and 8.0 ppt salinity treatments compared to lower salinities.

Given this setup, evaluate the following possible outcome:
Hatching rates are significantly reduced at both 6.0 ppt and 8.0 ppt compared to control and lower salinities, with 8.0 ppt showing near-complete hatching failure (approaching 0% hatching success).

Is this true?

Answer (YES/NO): NO